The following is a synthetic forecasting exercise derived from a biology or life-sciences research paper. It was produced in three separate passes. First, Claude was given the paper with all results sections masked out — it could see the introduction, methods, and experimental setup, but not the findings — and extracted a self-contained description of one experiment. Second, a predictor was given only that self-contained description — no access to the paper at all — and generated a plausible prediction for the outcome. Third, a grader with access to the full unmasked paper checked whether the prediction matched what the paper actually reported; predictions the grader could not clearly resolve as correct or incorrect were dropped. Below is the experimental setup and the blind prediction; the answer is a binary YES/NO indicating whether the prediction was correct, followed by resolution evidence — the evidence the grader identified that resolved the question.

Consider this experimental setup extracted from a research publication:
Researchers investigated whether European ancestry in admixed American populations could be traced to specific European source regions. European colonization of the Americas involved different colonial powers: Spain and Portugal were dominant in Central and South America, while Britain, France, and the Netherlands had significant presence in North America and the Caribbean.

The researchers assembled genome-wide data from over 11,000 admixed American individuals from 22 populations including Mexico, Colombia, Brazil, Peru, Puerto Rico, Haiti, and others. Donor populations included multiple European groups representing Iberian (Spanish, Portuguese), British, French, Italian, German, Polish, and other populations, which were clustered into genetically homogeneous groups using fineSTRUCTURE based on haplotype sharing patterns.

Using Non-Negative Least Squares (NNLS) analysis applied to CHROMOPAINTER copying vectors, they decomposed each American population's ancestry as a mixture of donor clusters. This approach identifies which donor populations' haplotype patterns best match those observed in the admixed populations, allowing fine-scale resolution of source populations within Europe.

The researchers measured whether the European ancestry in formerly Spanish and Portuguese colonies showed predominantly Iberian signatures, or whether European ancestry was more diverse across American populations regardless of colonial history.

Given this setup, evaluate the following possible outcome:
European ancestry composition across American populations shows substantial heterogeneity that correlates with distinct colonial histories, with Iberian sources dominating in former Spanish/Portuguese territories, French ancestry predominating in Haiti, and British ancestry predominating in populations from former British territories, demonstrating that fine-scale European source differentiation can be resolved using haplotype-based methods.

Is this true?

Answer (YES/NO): NO